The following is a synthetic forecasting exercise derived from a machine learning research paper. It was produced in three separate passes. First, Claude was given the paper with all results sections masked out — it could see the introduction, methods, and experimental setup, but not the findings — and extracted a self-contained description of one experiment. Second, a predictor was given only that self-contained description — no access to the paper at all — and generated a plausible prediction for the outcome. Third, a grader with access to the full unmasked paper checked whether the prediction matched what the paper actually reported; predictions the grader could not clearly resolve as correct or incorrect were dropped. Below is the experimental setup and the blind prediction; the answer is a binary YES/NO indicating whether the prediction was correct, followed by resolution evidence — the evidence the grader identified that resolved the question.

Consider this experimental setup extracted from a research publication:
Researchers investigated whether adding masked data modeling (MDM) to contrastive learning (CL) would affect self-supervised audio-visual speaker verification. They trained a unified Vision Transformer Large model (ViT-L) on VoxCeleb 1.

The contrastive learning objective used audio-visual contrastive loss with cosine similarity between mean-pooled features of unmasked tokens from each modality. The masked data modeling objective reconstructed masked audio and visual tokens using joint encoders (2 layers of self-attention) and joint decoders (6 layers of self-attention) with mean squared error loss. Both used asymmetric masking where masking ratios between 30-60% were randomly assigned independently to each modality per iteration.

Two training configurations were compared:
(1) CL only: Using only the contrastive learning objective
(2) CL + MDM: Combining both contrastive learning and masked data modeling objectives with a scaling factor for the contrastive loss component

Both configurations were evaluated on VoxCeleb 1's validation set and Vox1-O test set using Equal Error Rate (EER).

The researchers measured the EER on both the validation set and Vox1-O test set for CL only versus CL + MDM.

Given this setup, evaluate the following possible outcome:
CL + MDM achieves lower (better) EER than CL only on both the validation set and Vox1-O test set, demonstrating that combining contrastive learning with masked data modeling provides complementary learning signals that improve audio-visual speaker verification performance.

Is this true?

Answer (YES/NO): NO